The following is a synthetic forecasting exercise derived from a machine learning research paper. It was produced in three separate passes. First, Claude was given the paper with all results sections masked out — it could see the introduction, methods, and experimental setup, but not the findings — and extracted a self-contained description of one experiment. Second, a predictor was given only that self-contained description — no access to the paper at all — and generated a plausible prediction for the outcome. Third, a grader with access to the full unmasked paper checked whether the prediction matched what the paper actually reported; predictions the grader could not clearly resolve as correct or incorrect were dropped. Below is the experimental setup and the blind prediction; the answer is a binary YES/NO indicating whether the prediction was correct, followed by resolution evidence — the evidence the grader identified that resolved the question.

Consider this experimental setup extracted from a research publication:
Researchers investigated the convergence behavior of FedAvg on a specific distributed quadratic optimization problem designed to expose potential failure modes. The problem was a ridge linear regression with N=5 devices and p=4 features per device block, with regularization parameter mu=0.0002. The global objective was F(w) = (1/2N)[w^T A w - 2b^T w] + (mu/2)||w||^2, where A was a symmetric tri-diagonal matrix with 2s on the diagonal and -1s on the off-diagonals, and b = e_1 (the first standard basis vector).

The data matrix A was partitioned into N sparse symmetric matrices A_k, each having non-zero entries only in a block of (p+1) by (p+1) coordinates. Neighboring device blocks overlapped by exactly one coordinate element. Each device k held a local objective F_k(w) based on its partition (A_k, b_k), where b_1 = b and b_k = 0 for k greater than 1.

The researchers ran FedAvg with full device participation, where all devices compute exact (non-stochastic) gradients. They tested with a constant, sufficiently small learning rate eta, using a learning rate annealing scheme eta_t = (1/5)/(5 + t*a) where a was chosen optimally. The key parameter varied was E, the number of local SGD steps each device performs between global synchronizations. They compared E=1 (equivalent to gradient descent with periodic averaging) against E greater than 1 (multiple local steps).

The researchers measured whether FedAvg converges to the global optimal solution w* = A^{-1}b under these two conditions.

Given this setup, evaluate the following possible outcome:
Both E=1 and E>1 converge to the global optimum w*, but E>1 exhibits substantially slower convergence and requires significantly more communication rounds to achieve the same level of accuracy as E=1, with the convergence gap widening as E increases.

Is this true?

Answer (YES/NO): NO